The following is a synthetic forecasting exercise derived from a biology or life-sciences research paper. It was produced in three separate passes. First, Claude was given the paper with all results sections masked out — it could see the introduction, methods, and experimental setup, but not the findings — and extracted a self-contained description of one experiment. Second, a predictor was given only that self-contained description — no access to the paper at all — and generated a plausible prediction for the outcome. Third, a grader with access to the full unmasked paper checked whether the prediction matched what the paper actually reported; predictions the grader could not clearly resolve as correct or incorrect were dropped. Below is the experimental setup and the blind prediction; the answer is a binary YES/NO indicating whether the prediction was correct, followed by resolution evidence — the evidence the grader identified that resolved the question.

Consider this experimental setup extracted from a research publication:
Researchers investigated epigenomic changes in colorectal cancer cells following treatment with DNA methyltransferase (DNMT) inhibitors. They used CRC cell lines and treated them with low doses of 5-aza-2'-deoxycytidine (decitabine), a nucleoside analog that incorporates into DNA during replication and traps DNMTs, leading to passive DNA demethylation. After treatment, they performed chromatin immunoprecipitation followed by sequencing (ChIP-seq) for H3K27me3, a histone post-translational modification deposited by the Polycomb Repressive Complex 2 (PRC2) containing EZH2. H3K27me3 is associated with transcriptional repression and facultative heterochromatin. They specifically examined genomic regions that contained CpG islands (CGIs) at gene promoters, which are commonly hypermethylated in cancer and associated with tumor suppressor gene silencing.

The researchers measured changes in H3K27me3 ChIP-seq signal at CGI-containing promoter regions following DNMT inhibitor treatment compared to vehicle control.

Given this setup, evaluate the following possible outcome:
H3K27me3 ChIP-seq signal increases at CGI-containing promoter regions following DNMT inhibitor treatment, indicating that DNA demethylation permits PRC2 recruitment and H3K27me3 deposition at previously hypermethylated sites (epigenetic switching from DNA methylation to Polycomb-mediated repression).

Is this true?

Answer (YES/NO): YES